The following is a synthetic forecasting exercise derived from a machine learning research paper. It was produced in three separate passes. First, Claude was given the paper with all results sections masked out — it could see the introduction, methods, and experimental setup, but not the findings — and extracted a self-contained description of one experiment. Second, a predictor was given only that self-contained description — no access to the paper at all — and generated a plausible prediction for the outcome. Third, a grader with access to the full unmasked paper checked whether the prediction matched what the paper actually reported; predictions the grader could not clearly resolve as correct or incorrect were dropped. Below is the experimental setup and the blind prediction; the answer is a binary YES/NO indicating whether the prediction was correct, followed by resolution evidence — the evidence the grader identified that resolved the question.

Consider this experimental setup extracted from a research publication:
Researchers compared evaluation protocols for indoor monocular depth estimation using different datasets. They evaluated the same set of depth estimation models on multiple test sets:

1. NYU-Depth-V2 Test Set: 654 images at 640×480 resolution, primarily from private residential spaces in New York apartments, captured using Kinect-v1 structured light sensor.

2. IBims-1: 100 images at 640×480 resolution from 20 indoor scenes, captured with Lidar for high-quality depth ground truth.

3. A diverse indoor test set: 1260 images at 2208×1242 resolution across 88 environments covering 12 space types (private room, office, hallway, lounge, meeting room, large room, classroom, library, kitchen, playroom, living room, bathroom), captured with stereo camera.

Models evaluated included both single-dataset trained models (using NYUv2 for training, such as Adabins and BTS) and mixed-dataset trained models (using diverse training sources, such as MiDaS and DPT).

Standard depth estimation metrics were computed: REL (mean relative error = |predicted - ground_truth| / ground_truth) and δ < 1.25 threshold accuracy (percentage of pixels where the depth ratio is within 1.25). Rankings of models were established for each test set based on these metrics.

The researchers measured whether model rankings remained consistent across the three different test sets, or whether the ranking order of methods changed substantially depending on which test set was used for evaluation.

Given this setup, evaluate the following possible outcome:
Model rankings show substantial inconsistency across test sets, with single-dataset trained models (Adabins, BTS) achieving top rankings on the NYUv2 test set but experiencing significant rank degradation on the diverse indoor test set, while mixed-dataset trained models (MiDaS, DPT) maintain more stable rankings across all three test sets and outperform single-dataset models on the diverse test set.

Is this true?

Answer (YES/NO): NO